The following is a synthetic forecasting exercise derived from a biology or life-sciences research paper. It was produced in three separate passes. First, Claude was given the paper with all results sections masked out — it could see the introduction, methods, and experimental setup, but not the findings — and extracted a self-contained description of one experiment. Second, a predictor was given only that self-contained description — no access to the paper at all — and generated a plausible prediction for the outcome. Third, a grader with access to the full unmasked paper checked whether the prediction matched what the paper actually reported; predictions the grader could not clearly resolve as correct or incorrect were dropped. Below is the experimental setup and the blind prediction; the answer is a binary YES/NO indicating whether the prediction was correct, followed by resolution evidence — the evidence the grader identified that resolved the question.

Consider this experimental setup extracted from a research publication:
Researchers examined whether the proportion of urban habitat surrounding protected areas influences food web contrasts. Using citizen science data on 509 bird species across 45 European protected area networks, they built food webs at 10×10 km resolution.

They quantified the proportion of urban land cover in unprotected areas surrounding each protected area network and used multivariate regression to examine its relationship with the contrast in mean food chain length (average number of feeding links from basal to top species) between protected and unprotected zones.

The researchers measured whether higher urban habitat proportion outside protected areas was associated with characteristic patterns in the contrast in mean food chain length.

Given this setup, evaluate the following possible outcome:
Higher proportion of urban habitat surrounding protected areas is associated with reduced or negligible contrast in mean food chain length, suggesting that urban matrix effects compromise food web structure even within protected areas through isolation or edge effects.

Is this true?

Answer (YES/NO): NO